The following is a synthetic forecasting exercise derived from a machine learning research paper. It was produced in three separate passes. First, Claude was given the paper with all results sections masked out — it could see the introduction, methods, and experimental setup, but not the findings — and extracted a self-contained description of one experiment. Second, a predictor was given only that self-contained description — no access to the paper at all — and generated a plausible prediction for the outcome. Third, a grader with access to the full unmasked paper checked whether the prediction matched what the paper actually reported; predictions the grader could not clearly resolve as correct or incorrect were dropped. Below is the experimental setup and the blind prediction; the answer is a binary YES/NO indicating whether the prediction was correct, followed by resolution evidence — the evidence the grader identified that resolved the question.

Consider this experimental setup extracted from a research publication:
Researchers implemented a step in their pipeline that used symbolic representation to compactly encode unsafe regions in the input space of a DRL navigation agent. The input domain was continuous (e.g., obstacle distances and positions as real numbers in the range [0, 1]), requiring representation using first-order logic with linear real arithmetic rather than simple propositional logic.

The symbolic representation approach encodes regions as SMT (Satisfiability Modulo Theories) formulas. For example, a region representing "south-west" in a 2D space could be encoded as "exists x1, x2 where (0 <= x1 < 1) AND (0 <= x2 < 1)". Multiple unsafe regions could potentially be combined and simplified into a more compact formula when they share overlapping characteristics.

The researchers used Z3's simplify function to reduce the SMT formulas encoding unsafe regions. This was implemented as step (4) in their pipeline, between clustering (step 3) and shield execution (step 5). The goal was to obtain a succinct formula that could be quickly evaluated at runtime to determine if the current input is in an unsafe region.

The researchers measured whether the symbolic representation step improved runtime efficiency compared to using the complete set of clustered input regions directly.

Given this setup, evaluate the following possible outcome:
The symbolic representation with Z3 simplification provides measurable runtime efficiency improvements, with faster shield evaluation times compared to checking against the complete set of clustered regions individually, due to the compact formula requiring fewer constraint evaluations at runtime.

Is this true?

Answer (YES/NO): NO